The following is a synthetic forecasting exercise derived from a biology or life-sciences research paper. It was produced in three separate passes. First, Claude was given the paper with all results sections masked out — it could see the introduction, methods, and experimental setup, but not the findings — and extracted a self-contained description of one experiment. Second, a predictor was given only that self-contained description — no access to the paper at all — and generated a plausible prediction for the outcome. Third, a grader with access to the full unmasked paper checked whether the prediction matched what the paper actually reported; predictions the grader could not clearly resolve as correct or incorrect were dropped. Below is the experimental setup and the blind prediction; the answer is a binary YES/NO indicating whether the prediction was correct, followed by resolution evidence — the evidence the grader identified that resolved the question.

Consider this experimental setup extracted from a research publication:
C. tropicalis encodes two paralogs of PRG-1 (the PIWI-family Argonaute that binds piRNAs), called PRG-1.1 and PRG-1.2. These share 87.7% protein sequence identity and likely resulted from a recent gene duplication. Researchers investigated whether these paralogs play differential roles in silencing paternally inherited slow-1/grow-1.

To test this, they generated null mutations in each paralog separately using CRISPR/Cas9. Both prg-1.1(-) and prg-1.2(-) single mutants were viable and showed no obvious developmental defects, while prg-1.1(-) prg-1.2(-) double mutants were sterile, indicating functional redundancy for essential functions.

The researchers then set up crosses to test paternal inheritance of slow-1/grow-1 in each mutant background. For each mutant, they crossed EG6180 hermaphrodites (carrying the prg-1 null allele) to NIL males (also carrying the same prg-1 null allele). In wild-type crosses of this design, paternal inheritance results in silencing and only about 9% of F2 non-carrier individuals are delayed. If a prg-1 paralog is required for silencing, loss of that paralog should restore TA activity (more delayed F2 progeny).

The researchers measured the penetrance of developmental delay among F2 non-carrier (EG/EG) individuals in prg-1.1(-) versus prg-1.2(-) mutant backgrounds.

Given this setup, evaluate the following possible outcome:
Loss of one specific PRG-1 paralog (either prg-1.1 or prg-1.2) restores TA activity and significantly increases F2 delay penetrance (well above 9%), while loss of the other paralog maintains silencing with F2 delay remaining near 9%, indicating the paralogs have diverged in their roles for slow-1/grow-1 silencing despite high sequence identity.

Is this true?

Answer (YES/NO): YES